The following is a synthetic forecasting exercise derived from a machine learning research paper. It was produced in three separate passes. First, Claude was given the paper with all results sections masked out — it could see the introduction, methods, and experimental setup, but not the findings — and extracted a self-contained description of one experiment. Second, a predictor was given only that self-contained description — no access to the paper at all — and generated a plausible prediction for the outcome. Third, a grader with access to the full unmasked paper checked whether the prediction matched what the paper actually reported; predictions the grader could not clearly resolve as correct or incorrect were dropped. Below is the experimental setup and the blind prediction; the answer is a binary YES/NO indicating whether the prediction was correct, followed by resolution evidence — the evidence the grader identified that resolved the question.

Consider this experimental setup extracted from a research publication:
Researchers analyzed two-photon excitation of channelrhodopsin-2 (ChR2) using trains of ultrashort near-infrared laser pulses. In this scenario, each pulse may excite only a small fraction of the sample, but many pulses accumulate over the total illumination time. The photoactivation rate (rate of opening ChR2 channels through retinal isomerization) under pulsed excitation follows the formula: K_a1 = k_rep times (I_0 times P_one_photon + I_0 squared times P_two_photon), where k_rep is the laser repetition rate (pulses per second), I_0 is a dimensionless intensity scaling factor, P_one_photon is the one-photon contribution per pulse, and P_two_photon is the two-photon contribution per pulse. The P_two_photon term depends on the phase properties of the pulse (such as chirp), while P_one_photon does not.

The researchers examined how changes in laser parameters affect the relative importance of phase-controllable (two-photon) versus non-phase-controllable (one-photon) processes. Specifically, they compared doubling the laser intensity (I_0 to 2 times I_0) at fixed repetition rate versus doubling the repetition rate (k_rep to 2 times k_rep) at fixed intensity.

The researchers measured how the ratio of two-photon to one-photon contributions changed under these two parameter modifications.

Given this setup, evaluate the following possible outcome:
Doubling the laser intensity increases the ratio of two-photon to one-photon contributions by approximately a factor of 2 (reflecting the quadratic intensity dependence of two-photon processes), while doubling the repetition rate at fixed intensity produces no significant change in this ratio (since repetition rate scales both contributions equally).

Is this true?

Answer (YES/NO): YES